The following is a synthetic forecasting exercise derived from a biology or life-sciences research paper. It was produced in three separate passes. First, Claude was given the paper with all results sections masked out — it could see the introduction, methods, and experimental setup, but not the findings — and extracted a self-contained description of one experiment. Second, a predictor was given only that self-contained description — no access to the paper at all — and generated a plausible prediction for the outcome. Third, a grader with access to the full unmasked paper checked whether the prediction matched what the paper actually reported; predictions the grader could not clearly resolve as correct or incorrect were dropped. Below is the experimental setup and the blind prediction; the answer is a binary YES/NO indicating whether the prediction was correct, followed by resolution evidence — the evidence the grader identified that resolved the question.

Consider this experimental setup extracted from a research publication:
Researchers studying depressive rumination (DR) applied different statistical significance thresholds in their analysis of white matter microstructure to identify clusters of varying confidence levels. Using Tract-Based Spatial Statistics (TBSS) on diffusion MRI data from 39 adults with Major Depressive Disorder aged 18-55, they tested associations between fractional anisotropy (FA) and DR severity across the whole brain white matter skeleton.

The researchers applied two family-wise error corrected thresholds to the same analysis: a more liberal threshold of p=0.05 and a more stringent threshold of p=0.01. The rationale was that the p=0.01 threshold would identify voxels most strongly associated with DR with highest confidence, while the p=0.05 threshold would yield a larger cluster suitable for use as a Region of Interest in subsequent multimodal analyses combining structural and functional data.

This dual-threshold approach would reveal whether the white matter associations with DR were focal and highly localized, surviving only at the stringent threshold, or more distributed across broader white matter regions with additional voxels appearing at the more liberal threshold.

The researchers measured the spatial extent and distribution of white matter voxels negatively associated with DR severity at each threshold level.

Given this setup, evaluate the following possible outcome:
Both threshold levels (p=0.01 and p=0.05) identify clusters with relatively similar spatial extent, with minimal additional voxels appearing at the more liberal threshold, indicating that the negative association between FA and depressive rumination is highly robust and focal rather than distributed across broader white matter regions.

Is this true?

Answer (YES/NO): NO